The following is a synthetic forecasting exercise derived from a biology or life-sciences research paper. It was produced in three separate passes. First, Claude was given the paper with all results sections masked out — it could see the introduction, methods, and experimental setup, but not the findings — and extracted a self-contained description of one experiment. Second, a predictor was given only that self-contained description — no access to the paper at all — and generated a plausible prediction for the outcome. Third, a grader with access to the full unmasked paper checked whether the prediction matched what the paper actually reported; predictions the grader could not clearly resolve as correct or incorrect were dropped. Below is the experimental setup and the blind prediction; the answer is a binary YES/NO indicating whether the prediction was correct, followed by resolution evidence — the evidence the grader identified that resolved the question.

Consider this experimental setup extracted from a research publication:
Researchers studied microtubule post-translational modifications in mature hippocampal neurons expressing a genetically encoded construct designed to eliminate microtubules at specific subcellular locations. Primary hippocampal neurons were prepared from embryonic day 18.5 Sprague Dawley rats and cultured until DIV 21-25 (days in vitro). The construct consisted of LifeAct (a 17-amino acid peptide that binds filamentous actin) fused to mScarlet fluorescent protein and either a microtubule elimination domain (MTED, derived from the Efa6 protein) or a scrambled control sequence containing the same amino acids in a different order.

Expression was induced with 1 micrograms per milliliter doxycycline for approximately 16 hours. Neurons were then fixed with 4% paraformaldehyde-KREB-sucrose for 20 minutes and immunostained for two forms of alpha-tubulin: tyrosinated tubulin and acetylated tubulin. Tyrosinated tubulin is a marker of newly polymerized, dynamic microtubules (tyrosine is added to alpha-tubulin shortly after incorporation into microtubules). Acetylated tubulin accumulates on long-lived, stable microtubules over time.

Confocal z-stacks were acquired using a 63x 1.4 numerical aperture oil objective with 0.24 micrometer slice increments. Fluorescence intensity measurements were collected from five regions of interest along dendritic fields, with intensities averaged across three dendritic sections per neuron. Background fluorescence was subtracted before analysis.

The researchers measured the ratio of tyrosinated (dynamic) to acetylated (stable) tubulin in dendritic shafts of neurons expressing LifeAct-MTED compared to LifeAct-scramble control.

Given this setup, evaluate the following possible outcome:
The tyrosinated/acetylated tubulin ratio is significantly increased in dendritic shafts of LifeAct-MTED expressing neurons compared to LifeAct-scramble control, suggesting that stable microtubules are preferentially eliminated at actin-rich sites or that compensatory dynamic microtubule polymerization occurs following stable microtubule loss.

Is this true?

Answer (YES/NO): NO